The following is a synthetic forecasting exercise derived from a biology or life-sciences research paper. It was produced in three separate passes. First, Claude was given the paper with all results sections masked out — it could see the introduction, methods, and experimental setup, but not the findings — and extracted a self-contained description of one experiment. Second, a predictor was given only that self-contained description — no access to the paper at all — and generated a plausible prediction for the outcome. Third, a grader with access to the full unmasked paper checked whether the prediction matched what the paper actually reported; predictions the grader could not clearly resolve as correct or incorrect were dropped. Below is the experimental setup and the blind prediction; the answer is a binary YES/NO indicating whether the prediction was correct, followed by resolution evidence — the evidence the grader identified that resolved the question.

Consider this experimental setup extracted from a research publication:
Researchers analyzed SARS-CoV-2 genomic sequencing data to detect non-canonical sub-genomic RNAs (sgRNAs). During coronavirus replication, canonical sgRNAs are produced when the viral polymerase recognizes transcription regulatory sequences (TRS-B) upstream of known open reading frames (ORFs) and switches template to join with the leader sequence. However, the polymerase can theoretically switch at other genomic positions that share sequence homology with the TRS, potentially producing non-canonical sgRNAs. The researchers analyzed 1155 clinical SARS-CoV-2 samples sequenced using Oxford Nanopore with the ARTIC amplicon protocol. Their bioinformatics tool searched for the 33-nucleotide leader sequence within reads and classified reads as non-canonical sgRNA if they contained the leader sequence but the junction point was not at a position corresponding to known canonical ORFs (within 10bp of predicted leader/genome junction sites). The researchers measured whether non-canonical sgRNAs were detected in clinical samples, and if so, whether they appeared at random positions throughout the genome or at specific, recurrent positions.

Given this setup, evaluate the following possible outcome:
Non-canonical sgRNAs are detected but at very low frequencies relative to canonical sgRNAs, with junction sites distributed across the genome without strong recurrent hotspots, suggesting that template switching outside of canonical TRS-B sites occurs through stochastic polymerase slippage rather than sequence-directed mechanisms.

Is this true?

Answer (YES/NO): NO